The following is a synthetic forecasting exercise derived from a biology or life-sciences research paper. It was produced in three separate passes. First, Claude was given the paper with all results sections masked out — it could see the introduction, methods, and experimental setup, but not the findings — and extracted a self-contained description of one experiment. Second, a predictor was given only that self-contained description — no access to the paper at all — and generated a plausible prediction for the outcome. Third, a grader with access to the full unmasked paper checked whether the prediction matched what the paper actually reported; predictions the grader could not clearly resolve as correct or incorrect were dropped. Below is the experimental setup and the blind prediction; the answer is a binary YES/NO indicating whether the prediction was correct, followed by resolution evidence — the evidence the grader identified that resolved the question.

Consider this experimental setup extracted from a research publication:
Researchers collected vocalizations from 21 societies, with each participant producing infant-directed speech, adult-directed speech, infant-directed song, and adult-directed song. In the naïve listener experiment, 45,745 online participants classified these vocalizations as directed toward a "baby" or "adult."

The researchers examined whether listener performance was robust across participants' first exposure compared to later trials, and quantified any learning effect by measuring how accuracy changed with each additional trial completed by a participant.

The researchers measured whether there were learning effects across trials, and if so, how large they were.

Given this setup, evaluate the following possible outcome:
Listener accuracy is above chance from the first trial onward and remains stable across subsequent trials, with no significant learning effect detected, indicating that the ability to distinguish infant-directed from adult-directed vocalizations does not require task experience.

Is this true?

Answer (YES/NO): NO